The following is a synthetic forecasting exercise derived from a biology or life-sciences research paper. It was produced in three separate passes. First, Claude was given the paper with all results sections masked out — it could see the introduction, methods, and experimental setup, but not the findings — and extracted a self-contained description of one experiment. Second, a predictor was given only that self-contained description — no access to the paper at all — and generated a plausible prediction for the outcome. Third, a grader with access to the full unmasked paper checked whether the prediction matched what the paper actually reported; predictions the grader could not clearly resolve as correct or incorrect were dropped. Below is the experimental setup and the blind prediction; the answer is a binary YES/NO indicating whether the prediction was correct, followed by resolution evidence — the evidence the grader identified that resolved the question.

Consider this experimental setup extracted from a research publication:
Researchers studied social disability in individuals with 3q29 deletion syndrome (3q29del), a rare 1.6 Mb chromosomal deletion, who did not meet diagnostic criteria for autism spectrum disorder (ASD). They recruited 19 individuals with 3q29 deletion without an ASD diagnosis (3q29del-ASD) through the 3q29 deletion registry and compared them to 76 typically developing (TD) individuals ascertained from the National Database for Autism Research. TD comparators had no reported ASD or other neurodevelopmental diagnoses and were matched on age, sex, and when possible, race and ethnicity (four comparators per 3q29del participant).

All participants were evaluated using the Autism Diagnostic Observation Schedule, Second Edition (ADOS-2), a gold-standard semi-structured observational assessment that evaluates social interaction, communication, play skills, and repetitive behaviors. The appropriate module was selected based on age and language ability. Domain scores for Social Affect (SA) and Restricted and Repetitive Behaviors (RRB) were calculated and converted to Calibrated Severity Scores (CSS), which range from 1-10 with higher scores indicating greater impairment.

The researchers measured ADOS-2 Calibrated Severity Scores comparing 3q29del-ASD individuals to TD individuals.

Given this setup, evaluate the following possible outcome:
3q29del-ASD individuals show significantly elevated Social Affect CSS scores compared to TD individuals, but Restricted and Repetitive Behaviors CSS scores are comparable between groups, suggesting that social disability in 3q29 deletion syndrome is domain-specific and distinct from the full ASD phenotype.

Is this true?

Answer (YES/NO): NO